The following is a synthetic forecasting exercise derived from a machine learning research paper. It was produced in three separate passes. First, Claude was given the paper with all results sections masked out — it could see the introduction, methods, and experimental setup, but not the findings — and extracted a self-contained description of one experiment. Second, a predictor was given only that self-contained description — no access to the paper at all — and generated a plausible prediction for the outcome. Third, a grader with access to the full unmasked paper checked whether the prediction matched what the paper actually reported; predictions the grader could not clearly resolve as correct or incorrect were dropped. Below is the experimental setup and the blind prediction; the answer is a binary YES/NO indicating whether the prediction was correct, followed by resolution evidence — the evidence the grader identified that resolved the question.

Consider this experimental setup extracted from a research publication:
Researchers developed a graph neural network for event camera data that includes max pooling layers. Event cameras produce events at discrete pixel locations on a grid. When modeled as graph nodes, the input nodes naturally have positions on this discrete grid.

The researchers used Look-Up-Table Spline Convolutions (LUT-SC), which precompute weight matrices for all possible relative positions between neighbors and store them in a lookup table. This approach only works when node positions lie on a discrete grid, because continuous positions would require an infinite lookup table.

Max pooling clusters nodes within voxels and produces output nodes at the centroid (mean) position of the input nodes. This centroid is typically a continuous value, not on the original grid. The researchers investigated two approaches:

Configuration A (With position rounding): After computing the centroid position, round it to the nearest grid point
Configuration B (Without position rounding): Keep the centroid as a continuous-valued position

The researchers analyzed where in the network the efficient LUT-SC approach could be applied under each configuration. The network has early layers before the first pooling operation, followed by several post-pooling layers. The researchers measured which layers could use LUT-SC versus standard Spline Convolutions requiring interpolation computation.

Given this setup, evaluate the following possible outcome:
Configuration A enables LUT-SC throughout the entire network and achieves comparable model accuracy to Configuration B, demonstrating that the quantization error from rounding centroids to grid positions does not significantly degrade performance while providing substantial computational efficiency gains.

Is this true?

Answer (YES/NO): YES